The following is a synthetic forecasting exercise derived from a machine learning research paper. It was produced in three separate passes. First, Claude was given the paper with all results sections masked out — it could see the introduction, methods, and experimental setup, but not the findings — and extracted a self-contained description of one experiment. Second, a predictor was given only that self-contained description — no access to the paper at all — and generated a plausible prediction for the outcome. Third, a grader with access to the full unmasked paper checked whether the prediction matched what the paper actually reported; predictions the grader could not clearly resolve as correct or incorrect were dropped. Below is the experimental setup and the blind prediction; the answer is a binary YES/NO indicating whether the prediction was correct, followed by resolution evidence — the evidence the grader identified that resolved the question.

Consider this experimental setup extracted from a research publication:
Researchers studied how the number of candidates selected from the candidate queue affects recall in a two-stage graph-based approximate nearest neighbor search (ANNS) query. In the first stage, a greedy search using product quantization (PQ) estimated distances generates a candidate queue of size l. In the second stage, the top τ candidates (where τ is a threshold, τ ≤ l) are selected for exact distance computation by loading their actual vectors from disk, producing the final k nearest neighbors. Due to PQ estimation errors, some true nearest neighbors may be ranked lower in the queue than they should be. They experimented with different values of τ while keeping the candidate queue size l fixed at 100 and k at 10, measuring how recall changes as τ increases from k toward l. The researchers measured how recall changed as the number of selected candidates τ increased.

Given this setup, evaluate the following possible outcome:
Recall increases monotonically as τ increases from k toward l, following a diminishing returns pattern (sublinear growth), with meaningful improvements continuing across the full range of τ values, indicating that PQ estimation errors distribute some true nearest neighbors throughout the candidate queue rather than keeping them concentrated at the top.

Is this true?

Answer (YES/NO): NO